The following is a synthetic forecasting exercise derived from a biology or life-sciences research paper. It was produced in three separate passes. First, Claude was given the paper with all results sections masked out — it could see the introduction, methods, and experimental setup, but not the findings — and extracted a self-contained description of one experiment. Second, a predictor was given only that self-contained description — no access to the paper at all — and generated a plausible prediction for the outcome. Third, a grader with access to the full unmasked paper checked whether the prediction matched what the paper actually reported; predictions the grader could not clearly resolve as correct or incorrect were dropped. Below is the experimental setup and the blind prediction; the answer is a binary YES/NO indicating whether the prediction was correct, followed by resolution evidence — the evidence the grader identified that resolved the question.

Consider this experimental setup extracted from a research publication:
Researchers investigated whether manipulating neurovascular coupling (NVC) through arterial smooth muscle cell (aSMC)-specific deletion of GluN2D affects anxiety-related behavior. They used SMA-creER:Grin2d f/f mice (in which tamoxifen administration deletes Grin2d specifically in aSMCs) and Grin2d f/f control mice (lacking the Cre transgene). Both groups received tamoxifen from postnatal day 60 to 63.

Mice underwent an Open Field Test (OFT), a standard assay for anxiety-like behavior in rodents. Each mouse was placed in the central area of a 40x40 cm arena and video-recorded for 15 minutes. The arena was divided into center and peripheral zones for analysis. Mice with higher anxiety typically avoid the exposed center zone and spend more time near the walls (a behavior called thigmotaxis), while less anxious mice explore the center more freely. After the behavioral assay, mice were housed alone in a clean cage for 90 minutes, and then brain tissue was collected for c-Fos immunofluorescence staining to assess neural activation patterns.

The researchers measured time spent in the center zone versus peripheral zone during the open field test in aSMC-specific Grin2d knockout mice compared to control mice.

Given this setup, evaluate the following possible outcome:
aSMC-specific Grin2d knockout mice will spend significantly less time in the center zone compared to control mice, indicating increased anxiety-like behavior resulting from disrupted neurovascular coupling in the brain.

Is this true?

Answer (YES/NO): NO